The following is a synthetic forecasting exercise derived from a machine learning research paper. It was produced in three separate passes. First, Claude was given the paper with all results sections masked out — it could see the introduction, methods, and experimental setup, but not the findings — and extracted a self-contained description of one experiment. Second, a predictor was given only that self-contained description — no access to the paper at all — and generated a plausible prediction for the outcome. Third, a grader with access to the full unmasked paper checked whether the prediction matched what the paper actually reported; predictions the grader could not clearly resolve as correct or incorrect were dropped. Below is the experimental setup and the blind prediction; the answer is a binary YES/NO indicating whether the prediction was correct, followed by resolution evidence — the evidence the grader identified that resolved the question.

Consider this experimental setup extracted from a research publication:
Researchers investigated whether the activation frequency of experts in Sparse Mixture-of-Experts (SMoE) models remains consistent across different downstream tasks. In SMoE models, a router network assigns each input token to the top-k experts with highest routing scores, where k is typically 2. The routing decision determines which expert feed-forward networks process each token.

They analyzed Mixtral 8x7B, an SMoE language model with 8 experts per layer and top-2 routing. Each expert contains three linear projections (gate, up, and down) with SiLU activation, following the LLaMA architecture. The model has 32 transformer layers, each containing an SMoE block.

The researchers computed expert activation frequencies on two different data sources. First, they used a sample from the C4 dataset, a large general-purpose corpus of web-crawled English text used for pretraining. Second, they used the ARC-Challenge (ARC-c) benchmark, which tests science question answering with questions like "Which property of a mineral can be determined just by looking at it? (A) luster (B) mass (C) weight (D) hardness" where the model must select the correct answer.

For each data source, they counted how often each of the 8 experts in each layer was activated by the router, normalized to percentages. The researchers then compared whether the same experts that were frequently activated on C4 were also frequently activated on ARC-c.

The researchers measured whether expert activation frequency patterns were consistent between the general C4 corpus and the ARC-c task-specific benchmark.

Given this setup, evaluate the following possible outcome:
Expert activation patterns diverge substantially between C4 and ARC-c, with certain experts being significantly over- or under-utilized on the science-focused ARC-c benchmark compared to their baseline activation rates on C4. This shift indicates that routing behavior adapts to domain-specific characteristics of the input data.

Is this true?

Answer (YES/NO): YES